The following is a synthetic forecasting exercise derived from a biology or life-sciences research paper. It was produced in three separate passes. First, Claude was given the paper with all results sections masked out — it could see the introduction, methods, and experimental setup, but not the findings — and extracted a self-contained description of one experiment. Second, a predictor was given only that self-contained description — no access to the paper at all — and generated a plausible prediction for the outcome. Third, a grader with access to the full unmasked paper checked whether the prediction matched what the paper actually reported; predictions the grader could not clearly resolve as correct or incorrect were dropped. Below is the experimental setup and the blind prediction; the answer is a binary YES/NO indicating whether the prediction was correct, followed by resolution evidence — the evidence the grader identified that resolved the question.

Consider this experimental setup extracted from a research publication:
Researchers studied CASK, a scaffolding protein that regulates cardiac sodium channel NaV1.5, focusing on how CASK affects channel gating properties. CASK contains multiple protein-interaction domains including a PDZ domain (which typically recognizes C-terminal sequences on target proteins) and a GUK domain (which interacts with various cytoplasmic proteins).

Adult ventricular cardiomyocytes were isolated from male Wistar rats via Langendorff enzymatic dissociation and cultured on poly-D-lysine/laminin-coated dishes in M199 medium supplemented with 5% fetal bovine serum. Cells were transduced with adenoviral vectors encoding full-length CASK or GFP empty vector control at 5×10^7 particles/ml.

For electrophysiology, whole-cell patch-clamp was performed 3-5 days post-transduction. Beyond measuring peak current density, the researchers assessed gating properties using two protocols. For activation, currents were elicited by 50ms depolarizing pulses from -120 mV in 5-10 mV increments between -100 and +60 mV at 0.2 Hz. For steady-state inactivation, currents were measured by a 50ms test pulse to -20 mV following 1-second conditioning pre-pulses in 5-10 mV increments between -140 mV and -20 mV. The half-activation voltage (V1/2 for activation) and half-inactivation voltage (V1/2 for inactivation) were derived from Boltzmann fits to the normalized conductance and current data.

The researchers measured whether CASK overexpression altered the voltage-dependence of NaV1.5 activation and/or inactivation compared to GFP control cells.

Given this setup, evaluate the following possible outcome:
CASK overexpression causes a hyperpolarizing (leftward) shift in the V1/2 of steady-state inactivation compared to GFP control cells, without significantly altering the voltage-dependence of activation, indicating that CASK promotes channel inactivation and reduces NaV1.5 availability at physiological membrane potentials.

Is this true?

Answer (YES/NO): NO